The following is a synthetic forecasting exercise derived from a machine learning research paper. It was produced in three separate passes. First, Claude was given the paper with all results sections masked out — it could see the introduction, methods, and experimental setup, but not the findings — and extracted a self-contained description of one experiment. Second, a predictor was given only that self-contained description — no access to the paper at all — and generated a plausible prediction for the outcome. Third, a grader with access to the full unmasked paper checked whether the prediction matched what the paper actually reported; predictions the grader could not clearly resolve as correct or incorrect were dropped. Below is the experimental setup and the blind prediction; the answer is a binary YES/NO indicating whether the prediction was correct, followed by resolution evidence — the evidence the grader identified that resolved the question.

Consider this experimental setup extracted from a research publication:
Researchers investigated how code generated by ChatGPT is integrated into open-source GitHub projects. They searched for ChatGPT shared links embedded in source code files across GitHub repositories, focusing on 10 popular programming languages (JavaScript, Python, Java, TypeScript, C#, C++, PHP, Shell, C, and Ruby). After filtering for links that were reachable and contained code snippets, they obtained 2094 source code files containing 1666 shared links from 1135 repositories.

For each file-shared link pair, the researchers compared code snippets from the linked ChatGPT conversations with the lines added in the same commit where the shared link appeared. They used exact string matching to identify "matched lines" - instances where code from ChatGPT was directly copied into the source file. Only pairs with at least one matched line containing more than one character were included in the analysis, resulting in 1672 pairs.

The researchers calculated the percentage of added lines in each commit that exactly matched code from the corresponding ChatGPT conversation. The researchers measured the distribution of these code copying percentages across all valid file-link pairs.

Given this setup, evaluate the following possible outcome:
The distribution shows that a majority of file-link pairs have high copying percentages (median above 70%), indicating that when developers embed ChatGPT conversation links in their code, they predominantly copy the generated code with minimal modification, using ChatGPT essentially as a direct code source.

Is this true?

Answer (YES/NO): NO